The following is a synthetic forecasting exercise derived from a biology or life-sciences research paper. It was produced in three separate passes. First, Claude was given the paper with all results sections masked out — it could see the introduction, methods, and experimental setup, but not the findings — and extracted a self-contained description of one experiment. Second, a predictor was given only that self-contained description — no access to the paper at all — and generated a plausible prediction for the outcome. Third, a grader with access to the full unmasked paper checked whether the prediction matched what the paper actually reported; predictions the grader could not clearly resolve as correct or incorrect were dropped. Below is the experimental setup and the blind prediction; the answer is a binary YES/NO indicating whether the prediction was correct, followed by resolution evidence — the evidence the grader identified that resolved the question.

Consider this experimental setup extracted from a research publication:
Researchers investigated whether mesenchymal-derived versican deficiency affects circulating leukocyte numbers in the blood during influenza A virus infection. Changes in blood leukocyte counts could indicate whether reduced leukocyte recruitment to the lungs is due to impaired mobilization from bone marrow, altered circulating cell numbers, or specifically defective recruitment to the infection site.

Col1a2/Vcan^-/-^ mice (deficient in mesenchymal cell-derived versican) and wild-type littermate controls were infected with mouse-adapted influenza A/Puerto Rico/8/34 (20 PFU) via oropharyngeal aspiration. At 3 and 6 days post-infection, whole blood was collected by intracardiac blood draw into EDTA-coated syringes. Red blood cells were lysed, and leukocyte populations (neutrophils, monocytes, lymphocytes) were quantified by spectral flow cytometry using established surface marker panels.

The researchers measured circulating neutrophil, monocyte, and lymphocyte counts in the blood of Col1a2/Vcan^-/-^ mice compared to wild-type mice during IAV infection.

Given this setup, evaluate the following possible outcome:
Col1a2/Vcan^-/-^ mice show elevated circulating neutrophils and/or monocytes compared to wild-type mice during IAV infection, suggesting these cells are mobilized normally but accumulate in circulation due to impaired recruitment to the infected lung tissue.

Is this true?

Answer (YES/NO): NO